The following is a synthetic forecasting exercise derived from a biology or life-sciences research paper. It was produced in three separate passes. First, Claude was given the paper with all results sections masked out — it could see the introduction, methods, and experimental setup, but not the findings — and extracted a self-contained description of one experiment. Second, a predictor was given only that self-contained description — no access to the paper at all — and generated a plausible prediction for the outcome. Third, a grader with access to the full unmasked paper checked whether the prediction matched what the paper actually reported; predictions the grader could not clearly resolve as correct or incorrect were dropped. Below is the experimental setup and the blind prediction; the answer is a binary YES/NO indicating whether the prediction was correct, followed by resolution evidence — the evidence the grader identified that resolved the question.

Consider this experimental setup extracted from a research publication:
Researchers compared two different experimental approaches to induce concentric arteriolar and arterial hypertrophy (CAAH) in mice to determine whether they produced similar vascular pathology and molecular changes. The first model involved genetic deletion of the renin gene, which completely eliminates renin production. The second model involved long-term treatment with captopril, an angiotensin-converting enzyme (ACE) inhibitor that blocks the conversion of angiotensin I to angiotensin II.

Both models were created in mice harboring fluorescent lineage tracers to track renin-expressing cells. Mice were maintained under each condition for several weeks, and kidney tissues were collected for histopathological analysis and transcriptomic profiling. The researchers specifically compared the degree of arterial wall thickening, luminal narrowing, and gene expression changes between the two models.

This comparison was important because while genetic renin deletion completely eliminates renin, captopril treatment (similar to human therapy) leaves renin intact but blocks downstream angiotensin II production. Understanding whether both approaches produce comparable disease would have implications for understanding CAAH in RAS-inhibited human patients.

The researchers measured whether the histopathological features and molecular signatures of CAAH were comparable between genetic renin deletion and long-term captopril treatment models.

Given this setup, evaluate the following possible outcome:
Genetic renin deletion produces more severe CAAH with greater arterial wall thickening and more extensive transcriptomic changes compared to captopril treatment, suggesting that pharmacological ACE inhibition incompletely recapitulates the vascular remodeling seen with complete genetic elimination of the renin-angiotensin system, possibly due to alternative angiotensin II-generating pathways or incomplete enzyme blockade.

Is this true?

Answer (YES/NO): NO